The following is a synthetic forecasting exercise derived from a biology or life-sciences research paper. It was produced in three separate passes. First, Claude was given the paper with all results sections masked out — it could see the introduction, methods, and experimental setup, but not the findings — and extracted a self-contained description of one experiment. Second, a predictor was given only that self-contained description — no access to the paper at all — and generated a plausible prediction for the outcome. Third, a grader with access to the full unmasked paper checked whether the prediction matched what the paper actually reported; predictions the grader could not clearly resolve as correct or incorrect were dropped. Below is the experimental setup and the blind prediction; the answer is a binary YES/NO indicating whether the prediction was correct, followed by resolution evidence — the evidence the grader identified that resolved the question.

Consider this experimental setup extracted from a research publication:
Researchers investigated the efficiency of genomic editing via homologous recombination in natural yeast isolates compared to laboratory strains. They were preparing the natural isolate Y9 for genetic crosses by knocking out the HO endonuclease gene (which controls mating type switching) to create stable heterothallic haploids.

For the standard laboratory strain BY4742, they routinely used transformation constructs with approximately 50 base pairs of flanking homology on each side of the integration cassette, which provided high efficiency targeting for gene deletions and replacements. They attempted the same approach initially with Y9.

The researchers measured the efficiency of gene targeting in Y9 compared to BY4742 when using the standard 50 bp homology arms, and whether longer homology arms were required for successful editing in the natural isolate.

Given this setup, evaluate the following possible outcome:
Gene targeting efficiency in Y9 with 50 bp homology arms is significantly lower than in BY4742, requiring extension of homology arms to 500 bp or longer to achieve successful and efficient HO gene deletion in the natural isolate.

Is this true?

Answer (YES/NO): YES